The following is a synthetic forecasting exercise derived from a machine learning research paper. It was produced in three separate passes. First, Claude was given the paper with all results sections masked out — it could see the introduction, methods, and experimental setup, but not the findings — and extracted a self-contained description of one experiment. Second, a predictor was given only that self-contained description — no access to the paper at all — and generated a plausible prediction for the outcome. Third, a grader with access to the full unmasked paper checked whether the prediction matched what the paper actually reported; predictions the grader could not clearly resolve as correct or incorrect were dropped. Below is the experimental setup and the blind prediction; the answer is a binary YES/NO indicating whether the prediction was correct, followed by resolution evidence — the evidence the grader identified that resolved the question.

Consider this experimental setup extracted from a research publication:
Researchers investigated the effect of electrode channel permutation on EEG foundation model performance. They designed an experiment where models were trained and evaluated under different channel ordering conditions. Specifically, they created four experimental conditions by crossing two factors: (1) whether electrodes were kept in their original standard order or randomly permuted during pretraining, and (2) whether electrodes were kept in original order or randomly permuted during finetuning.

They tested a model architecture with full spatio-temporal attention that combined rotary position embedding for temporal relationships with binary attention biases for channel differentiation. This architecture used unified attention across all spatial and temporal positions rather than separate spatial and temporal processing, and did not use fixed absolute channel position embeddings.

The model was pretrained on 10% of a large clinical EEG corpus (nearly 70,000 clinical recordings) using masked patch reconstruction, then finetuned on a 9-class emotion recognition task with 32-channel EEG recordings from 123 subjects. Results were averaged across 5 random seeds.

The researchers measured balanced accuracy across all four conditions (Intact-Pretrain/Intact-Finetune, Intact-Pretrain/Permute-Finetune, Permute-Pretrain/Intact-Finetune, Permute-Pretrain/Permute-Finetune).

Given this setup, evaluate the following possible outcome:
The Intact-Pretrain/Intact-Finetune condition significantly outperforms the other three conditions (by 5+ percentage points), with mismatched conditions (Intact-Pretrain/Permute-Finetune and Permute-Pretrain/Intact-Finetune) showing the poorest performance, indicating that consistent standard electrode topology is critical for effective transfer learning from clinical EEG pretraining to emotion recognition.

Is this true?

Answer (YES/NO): NO